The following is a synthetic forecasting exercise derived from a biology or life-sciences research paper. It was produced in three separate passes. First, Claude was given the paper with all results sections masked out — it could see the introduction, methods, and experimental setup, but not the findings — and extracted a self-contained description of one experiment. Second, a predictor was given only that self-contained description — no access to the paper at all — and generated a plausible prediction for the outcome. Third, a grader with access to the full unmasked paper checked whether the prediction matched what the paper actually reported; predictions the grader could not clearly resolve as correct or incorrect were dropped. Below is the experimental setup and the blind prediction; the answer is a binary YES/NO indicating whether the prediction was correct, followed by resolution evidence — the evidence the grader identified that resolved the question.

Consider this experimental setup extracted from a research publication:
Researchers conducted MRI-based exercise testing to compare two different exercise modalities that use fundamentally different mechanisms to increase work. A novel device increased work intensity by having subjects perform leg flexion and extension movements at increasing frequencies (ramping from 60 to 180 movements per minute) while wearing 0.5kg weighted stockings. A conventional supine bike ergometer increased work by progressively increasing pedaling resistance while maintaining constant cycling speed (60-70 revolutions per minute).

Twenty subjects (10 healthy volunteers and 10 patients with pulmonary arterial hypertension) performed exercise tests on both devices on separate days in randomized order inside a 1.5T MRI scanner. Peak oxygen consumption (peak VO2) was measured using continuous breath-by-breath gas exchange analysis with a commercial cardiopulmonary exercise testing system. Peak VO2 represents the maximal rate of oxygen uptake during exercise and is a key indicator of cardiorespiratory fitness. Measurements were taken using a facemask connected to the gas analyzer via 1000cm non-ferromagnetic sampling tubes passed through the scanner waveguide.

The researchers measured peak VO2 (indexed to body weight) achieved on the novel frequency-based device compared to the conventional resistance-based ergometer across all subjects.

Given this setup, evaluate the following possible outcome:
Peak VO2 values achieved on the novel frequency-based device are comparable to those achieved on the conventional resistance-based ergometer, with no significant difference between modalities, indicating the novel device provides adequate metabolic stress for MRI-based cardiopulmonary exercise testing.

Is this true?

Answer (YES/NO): NO